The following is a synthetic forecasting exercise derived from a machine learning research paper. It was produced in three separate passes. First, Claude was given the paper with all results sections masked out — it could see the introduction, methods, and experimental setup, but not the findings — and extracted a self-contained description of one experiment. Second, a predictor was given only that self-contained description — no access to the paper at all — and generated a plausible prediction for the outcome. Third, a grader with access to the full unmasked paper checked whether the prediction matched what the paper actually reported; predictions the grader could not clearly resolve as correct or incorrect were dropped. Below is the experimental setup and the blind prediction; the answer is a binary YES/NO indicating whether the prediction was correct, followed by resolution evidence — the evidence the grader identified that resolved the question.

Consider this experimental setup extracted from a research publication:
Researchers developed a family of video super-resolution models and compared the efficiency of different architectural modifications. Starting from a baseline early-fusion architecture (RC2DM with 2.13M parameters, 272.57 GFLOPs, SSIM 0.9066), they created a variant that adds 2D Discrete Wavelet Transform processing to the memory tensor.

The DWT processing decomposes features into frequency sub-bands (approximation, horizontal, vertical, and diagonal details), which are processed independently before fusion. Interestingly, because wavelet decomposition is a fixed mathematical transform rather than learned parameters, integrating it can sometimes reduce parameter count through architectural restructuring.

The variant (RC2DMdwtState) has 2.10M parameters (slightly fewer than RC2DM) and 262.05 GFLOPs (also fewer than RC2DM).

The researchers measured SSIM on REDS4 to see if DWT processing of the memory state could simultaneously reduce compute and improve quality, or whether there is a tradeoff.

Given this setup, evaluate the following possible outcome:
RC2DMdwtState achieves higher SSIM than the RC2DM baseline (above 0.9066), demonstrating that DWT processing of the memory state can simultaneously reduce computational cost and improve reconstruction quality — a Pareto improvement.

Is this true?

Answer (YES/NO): YES